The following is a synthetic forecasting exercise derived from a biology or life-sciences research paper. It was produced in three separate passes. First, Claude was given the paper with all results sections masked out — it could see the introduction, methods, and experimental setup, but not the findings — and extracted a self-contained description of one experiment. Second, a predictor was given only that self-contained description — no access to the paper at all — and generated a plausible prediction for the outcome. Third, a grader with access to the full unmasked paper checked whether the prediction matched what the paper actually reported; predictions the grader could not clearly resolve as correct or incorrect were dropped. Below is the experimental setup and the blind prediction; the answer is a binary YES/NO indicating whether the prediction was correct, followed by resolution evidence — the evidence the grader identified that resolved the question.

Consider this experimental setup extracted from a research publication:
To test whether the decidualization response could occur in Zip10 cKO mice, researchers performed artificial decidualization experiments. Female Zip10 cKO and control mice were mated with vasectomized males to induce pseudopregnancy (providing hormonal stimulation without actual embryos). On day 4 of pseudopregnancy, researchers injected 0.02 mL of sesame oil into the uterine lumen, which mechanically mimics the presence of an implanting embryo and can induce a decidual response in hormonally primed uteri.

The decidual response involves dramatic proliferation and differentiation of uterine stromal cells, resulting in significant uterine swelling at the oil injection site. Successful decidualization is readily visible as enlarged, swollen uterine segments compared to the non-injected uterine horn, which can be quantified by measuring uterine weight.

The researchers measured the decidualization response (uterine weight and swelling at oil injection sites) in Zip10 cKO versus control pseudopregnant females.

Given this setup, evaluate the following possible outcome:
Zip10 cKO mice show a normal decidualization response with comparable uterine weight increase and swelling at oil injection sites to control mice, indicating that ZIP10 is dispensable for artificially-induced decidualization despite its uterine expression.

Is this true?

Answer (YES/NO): NO